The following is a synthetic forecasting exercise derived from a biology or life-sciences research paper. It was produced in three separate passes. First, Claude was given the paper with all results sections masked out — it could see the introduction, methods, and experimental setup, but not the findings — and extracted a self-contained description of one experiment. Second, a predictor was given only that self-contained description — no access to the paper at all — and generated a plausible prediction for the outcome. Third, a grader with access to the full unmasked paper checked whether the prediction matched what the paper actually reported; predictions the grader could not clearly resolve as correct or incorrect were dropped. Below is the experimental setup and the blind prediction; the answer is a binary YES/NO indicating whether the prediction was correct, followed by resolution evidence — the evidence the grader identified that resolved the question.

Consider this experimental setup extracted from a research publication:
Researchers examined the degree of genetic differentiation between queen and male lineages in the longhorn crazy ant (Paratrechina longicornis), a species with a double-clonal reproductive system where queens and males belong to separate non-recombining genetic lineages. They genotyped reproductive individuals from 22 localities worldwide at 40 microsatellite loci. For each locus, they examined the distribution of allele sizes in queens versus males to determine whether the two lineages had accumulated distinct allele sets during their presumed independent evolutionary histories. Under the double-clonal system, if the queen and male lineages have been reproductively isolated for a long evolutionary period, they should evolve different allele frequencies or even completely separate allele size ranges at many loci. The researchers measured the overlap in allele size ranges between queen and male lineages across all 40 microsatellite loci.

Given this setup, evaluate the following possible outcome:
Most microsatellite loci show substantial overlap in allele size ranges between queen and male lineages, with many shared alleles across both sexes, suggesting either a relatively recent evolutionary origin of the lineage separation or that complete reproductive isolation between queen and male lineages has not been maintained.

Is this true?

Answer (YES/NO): NO